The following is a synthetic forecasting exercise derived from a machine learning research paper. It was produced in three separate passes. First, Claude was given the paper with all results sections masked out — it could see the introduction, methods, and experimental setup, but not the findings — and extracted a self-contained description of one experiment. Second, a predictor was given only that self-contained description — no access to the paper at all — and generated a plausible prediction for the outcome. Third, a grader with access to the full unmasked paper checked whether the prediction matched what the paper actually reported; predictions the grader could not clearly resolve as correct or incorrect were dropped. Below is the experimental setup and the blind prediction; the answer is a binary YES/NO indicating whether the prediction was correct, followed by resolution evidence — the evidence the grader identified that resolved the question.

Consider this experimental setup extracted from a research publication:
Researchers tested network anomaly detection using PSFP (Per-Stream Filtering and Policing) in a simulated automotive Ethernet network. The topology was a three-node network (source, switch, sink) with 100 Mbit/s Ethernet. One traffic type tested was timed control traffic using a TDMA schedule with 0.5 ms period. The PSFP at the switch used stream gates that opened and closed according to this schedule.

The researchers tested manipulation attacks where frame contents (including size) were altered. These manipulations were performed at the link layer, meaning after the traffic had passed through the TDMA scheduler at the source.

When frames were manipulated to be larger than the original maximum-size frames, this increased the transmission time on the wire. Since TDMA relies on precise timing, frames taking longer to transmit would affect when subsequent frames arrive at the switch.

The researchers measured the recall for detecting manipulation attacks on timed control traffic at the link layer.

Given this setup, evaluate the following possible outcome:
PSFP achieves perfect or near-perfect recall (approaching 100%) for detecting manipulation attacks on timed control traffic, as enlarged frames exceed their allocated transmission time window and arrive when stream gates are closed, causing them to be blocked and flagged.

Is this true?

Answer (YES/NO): NO